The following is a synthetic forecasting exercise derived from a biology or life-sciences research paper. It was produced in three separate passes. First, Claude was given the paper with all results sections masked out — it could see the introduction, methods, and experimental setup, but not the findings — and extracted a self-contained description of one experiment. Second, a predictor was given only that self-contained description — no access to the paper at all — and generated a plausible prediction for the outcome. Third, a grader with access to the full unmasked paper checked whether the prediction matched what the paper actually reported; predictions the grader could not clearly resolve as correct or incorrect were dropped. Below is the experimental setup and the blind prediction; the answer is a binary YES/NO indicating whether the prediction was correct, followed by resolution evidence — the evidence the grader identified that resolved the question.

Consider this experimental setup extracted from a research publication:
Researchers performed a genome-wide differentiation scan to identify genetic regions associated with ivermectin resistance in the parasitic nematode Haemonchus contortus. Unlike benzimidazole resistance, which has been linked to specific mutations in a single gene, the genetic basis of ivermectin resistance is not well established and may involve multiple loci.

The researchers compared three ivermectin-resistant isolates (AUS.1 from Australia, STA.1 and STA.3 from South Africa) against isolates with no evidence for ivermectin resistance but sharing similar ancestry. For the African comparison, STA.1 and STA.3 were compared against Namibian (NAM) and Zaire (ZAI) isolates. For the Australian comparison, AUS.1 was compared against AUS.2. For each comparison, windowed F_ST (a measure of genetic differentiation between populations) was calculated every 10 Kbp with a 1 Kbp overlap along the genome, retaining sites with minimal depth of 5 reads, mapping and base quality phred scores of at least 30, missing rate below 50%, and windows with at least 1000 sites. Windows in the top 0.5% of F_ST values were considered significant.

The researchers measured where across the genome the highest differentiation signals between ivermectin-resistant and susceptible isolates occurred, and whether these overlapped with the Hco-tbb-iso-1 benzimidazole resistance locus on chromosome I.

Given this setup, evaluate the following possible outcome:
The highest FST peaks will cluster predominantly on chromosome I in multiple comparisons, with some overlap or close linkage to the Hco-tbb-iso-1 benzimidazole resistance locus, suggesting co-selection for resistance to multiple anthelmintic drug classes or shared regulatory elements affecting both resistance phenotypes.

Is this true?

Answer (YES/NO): NO